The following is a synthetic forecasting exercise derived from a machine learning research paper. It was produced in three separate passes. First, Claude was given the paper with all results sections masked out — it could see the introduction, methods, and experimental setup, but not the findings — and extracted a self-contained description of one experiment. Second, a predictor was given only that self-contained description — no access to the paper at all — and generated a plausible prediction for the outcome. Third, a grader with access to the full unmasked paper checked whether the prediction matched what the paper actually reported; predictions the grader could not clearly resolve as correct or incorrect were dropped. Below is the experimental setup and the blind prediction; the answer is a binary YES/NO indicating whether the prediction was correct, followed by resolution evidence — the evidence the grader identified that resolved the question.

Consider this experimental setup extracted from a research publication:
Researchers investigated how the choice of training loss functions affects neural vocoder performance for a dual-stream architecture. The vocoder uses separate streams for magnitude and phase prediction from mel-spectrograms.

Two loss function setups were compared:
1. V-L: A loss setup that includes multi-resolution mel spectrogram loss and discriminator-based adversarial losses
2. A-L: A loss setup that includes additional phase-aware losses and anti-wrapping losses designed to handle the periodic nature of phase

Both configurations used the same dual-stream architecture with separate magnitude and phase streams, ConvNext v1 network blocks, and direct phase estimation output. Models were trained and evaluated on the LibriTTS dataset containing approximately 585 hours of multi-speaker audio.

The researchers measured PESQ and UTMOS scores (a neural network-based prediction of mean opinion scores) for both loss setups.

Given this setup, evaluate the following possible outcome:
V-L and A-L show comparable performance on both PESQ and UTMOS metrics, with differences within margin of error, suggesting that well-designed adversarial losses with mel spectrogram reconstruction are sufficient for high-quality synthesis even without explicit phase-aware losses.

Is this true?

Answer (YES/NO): NO